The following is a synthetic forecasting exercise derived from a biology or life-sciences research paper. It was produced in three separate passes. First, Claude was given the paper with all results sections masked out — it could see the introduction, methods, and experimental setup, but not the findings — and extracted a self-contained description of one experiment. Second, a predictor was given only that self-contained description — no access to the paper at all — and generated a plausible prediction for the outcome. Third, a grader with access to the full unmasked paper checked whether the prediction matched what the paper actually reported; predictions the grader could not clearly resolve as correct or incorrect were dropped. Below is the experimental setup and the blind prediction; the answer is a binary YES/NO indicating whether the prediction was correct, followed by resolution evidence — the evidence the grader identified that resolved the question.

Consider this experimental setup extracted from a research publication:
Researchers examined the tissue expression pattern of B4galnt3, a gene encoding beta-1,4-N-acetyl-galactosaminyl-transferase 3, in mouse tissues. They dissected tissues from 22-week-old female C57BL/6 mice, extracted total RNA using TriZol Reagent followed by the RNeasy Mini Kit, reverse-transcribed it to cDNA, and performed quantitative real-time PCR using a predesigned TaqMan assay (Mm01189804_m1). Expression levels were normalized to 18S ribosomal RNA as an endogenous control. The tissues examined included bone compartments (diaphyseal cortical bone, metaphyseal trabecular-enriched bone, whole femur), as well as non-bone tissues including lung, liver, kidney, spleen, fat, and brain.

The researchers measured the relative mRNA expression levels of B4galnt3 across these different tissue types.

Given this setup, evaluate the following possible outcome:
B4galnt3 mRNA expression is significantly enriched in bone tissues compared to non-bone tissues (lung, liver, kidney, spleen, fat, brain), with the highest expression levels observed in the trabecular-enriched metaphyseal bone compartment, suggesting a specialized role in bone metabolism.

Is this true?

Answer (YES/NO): NO